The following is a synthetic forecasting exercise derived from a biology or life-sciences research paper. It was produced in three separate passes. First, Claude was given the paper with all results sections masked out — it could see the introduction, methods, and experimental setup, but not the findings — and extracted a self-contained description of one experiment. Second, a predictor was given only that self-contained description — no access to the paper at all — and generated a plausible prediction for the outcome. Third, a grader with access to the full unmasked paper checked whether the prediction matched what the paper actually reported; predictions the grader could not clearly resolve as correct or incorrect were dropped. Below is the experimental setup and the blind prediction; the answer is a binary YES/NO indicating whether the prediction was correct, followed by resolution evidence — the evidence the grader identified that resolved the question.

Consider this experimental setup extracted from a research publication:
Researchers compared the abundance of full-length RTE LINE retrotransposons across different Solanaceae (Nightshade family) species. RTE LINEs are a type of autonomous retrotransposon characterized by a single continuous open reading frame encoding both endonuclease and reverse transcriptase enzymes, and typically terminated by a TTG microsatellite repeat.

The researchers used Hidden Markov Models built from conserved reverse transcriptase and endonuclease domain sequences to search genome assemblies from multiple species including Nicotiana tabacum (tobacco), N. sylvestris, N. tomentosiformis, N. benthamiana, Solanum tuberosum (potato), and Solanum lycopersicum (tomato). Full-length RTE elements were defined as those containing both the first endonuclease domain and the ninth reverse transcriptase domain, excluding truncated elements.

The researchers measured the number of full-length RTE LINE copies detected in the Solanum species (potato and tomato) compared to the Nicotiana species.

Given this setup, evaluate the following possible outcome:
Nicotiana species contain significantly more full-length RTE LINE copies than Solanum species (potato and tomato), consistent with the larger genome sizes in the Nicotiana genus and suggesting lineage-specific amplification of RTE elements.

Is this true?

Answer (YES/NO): YES